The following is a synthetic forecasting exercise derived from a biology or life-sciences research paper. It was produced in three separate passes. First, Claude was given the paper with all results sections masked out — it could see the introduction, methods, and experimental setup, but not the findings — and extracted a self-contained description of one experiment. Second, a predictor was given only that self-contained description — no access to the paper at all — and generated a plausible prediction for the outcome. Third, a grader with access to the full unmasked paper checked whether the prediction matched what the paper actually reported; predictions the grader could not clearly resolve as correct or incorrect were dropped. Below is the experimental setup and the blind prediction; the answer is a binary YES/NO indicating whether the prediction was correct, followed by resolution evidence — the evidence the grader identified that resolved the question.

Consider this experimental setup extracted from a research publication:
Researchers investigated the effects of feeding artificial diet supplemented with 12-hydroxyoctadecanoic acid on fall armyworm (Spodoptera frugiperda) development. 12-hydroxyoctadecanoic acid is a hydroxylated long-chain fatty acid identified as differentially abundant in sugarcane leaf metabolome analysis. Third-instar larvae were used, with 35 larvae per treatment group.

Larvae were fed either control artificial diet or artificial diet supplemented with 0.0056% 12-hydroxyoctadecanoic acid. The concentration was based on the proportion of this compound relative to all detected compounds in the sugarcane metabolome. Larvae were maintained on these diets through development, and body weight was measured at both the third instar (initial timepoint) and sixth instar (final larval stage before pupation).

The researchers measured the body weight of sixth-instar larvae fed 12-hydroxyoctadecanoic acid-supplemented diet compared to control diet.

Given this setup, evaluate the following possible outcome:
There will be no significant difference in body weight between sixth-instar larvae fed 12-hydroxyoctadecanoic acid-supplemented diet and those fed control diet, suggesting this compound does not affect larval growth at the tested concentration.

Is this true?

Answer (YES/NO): NO